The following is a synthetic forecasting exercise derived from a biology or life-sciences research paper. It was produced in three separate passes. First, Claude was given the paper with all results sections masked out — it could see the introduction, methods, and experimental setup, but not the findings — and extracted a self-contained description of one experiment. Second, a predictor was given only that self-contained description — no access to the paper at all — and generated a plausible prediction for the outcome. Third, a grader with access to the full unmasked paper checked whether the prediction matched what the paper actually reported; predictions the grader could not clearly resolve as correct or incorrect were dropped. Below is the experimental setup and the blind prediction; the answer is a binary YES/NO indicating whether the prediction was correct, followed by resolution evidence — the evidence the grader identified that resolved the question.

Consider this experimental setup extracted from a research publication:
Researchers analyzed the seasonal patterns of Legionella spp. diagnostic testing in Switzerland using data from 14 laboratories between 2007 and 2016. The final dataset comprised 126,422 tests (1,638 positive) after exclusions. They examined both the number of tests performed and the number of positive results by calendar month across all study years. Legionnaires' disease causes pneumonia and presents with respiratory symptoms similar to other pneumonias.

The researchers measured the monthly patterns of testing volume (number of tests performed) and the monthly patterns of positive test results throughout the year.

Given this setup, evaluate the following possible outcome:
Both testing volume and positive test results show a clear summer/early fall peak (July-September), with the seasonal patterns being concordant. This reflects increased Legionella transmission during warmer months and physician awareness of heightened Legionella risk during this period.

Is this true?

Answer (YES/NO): NO